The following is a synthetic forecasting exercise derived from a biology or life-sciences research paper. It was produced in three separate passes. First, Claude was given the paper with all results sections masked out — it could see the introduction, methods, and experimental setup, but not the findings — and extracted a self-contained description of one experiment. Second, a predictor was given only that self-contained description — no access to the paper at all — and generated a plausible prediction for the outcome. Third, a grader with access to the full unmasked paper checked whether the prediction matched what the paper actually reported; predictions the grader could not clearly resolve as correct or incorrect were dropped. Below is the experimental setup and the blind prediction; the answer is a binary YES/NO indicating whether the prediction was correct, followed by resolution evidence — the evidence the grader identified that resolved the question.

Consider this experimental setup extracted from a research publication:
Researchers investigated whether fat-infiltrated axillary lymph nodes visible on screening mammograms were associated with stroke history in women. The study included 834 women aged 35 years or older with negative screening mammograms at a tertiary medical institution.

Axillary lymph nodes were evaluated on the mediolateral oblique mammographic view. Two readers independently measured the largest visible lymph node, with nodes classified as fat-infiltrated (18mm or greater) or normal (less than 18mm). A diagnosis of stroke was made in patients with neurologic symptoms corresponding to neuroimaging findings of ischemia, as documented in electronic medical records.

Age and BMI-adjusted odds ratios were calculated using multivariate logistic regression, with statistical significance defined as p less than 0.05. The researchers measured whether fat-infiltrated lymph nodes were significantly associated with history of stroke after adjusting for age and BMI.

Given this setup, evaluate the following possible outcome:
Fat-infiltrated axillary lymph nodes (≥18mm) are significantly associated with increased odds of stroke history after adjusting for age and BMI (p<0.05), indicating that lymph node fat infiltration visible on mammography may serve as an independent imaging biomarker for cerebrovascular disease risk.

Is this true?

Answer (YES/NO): NO